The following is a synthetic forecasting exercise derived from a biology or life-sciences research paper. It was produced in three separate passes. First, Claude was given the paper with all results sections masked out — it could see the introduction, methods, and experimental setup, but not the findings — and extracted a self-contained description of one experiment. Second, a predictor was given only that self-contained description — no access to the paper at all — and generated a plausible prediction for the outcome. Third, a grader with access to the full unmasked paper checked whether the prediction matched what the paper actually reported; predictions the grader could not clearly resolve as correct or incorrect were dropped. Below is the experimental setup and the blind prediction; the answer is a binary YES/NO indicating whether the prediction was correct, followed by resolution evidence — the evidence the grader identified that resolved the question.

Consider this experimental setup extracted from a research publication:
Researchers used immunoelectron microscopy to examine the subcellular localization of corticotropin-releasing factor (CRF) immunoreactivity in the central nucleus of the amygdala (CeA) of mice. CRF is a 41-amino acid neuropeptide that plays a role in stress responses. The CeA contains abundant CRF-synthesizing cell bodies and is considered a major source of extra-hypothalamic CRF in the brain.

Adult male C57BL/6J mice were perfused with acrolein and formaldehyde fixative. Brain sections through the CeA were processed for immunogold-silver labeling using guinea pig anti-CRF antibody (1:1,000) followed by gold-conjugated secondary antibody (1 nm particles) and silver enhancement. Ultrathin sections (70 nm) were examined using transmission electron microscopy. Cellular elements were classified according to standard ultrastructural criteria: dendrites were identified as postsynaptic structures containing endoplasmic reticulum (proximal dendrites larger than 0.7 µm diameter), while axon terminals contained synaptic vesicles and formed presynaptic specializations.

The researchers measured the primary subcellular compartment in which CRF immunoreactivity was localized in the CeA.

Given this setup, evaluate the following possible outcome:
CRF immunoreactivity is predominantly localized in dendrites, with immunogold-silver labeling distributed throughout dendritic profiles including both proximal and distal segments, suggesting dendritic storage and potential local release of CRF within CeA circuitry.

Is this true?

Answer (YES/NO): YES